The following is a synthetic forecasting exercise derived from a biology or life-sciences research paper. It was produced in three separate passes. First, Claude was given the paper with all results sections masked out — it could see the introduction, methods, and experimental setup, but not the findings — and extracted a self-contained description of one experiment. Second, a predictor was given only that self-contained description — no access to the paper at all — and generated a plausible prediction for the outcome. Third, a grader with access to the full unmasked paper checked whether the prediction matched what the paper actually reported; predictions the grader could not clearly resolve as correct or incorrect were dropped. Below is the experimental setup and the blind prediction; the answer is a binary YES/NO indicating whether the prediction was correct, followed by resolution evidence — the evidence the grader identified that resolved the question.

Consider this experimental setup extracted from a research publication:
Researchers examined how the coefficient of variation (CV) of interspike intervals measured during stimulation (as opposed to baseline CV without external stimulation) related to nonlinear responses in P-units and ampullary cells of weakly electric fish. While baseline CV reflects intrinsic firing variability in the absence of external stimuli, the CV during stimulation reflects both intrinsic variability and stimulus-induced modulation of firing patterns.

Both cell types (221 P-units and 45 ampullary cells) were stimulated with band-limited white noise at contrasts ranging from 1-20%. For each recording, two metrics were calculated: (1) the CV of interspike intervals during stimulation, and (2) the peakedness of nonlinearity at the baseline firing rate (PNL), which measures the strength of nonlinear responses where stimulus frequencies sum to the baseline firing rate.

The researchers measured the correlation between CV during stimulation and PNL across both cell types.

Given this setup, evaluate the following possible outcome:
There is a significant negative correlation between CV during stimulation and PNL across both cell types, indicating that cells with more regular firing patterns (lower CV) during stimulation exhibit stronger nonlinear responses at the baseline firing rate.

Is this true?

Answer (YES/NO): YES